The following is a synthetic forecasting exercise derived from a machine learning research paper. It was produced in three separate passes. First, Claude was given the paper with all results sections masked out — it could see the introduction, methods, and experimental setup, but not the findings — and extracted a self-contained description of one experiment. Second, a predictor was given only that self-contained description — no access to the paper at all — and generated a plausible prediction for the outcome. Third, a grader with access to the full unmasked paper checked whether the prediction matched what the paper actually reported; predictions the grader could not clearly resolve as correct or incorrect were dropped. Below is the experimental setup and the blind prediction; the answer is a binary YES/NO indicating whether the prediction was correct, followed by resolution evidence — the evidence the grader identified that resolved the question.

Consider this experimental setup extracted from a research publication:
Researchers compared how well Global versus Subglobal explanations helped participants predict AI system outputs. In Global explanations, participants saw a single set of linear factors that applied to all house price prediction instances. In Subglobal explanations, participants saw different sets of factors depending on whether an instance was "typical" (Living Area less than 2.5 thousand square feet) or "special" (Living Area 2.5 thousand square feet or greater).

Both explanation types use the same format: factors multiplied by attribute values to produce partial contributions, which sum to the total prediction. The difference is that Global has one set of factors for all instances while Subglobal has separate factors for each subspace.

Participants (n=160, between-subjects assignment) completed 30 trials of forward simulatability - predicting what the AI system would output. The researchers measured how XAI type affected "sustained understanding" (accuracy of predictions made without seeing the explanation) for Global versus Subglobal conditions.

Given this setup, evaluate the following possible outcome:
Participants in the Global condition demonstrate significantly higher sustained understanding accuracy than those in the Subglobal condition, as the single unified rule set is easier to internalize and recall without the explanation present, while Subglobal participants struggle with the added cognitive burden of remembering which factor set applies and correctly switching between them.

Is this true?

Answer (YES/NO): NO